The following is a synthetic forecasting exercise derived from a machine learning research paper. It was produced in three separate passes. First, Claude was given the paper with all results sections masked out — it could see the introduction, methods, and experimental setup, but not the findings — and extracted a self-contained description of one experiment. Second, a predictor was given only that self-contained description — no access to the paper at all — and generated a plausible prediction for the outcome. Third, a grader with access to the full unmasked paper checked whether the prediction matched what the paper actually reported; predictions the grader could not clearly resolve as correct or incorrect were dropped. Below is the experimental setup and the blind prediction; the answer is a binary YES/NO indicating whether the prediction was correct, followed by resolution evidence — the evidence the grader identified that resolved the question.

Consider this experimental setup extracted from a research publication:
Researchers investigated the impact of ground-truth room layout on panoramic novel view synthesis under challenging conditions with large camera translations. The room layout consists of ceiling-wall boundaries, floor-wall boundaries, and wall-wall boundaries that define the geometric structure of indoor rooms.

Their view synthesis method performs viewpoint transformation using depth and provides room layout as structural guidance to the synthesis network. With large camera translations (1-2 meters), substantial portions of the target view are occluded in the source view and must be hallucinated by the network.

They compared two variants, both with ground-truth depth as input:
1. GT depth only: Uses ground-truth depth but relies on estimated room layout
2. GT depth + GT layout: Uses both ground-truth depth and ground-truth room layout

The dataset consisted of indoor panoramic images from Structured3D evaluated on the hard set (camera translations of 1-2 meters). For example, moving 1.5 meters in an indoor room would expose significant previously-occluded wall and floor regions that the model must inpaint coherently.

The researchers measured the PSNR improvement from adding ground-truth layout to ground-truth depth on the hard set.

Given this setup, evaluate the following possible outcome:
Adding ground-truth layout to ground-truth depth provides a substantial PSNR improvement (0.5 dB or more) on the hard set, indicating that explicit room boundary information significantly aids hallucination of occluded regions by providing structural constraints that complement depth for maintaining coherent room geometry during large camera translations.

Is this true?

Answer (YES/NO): NO